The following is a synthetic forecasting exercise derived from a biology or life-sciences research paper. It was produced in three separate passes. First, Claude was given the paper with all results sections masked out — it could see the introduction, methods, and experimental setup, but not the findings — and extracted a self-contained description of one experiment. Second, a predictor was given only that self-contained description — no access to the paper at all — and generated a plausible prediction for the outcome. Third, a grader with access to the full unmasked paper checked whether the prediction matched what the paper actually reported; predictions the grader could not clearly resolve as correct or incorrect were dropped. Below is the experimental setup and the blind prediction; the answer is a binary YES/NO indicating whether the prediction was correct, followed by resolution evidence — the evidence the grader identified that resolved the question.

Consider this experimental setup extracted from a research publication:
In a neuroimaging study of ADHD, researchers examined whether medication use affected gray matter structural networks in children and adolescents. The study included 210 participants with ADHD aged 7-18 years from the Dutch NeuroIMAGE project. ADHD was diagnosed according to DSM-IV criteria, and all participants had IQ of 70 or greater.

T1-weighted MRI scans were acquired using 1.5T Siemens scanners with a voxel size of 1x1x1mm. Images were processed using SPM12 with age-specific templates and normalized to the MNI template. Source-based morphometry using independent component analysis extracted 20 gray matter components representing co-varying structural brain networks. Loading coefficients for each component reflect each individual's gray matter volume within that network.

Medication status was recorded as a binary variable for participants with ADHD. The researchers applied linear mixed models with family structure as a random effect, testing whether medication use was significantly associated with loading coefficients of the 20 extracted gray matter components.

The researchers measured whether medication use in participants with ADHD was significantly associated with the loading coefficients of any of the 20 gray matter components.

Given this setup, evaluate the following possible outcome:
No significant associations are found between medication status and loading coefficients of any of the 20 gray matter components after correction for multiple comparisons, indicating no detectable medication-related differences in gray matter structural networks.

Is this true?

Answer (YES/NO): NO